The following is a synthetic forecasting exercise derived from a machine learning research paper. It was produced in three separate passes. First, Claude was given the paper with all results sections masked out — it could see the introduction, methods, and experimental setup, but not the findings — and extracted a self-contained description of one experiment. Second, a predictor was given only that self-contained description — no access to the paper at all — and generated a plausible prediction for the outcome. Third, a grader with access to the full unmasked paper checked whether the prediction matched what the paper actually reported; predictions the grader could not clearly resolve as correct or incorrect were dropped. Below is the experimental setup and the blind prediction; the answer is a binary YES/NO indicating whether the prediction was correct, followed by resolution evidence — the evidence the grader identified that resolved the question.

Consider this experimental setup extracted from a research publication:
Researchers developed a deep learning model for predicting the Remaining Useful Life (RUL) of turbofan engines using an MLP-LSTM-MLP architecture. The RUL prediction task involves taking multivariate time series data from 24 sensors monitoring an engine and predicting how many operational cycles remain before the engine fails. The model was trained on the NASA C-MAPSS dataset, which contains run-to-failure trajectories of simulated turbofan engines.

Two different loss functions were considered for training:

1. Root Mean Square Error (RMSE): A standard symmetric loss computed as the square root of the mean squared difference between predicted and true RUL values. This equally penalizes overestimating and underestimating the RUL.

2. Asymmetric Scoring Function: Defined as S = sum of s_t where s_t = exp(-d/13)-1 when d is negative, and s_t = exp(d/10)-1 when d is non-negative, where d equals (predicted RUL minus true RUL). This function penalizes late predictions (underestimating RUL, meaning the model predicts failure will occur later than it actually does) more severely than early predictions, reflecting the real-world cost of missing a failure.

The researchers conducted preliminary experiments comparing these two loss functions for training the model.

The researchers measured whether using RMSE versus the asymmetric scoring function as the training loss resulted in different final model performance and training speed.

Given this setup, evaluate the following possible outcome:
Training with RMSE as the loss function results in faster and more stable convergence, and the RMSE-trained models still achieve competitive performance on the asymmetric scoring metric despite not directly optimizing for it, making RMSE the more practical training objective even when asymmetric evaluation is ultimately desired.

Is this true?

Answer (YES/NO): YES